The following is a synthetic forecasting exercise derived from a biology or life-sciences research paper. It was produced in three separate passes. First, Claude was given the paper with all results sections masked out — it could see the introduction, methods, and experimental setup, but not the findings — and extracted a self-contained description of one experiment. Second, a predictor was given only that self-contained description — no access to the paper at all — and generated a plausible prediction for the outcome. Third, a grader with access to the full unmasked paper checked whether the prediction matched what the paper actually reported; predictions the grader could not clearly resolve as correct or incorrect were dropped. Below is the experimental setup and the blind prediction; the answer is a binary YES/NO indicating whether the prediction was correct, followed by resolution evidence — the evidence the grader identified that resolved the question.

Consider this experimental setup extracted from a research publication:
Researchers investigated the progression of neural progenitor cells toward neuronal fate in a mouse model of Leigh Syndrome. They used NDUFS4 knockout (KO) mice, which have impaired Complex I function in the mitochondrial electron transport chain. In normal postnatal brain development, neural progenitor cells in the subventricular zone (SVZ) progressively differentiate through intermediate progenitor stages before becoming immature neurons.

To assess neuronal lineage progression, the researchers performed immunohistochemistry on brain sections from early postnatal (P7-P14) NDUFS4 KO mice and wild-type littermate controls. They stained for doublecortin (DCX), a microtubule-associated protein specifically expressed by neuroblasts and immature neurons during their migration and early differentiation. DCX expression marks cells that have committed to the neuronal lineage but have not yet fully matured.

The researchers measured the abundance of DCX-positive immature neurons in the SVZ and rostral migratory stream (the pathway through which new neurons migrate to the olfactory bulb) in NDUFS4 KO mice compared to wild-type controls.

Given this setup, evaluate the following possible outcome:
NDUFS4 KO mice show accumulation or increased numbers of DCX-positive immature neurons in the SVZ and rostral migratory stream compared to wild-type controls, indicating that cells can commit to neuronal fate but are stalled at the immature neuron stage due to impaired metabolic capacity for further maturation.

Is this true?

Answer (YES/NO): NO